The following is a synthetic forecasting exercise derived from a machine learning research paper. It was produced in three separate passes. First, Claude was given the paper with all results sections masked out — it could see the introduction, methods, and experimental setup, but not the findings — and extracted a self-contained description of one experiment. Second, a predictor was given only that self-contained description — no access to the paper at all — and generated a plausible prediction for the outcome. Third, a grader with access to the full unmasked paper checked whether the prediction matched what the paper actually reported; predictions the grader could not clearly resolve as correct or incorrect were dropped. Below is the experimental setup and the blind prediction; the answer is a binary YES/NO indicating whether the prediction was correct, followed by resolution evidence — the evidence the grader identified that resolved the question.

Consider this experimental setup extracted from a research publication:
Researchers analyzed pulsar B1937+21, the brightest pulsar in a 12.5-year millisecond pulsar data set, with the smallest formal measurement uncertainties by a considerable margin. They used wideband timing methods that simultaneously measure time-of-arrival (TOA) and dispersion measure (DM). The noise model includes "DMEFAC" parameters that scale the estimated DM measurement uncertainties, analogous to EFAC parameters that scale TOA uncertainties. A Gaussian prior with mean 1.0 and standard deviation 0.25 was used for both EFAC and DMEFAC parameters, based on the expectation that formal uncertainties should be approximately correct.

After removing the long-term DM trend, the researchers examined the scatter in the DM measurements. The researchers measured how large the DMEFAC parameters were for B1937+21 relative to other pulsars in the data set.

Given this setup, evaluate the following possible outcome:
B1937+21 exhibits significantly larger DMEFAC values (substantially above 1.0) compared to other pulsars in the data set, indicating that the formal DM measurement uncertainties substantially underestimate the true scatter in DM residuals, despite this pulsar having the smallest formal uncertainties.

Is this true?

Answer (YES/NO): YES